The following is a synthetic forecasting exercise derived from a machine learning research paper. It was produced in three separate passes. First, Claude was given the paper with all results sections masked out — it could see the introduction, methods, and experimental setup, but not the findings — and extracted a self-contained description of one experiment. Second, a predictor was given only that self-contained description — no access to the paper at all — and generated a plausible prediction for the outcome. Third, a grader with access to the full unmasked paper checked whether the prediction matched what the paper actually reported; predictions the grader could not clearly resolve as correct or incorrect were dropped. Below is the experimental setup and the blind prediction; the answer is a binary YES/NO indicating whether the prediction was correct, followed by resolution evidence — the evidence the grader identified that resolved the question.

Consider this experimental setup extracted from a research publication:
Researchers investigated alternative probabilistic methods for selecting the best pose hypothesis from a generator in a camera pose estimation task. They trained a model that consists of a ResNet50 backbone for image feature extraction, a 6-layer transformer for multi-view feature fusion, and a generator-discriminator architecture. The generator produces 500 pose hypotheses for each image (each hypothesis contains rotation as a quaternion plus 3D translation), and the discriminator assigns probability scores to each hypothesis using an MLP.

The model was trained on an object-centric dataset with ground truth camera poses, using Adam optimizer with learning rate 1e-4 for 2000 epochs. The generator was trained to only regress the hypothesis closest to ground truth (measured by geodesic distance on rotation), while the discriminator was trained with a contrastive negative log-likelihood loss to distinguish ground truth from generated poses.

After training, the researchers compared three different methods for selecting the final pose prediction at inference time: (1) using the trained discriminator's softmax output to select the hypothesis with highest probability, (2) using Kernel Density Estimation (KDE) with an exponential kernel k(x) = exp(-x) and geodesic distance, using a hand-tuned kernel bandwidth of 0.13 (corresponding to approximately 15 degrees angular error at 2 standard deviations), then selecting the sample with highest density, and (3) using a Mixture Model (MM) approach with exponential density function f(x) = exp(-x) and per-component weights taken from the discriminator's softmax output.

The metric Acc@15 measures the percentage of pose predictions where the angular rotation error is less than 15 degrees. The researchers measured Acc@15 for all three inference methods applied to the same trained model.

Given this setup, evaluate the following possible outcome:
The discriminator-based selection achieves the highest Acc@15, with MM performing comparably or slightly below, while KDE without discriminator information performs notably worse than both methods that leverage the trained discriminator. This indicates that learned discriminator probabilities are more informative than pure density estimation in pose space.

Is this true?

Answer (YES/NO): NO